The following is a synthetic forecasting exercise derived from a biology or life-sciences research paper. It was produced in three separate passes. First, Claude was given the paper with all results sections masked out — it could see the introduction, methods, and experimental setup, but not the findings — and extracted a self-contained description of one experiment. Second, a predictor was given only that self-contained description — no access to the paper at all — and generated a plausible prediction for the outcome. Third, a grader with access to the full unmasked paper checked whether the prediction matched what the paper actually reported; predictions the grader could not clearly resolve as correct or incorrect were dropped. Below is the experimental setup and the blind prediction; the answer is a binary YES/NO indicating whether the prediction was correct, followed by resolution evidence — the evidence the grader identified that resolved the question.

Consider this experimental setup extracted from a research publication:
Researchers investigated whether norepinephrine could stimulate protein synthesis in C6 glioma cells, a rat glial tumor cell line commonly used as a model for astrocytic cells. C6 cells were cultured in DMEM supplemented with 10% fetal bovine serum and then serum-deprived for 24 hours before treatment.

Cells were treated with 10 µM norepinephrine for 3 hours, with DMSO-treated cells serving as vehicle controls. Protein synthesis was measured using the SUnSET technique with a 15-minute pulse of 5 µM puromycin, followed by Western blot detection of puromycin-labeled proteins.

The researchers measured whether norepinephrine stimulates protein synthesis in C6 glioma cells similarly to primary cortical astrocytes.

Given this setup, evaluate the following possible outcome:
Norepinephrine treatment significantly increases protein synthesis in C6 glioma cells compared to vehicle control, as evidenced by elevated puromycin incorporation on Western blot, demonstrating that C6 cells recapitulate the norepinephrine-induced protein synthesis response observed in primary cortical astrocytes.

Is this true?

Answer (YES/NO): YES